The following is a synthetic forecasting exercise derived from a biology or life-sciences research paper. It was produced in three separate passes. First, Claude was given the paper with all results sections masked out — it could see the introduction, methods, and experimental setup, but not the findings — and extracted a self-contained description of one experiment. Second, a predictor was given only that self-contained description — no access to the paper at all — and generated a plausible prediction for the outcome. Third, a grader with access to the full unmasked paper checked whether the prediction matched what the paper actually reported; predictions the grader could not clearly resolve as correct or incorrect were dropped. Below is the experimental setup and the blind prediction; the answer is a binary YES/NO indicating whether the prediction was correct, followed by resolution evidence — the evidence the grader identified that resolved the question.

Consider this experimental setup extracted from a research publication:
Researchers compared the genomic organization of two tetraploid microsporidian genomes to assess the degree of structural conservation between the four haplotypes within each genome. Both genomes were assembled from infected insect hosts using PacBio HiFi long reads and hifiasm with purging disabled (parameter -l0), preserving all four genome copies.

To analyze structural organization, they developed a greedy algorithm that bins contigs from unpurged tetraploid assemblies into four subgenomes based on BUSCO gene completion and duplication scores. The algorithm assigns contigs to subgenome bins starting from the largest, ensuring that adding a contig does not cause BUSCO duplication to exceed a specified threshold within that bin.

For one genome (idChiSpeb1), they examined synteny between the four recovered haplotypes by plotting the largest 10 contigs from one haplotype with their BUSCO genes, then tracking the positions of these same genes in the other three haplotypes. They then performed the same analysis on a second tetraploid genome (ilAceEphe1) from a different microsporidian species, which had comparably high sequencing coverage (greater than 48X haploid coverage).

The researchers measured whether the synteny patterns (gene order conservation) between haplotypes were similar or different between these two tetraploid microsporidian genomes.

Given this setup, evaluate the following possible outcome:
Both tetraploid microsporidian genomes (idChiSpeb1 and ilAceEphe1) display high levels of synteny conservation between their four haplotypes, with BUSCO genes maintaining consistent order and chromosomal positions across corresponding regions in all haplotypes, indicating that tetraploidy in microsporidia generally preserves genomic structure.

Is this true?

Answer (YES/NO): NO